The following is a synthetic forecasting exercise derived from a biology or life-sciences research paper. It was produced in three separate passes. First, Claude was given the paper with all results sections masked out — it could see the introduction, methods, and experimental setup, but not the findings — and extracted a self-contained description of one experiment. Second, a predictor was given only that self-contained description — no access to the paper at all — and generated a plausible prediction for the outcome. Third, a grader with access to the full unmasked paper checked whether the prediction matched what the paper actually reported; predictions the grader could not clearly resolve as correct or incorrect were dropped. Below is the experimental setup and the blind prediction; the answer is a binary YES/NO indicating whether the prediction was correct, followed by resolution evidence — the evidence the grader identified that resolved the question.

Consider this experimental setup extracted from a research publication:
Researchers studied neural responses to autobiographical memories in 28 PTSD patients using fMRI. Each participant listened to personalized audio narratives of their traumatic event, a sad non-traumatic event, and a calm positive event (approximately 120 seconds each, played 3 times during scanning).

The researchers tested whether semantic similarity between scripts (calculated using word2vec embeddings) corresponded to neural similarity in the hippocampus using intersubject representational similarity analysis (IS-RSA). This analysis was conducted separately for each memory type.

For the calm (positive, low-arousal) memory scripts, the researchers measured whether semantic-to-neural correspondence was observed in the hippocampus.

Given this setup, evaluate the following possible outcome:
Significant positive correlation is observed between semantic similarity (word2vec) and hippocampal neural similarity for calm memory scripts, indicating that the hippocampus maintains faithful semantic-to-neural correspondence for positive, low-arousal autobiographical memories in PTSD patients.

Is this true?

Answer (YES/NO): NO